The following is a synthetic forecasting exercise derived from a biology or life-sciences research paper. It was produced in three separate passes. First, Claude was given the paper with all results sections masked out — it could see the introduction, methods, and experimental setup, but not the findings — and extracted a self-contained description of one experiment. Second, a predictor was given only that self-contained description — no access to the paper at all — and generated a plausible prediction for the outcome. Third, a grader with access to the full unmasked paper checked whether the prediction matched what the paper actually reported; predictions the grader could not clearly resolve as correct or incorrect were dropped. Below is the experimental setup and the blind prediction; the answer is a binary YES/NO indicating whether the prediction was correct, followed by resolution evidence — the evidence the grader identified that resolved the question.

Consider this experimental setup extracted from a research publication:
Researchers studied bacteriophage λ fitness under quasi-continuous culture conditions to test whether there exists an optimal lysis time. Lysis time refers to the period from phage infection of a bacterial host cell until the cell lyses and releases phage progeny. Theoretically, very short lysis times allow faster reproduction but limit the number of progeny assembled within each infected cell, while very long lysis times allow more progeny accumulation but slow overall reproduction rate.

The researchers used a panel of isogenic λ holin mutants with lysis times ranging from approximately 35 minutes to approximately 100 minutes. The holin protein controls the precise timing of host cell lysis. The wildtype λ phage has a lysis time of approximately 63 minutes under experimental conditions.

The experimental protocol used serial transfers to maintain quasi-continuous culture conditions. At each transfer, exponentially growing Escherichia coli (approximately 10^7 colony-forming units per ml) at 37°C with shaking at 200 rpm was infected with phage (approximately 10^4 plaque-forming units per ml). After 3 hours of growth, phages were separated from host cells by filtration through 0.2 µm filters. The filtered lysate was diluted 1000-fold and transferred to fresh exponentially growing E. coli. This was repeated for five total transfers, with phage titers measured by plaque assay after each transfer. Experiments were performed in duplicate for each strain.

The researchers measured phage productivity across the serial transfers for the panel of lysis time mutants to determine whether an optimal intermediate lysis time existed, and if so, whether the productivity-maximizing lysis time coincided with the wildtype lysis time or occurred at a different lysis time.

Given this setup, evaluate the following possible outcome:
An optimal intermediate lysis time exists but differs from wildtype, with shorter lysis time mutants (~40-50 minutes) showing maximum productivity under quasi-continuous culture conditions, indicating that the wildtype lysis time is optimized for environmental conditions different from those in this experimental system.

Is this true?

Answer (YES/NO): NO